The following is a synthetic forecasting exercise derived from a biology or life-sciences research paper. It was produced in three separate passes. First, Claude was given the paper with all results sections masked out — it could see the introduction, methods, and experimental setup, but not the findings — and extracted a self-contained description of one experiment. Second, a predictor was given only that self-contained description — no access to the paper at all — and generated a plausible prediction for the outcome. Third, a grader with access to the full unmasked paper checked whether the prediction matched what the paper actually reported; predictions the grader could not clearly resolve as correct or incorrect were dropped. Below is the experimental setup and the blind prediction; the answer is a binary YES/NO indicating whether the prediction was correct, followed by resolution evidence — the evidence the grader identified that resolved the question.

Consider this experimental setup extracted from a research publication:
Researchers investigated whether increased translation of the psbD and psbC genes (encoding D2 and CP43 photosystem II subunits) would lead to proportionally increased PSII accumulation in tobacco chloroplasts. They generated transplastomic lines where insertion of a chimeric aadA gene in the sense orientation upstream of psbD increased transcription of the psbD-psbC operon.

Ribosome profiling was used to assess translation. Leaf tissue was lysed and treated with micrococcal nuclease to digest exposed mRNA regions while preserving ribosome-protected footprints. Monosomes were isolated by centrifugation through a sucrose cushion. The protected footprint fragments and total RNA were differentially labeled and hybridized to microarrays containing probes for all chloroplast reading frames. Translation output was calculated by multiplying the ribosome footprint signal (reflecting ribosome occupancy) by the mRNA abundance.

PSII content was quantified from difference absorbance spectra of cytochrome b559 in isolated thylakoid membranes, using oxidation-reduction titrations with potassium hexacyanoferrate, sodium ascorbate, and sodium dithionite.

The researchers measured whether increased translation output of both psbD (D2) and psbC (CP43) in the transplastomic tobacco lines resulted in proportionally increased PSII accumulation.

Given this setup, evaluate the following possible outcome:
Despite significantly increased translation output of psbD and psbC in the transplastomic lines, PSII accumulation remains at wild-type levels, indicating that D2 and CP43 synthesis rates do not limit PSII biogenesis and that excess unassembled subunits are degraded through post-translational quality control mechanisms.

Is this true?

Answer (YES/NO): YES